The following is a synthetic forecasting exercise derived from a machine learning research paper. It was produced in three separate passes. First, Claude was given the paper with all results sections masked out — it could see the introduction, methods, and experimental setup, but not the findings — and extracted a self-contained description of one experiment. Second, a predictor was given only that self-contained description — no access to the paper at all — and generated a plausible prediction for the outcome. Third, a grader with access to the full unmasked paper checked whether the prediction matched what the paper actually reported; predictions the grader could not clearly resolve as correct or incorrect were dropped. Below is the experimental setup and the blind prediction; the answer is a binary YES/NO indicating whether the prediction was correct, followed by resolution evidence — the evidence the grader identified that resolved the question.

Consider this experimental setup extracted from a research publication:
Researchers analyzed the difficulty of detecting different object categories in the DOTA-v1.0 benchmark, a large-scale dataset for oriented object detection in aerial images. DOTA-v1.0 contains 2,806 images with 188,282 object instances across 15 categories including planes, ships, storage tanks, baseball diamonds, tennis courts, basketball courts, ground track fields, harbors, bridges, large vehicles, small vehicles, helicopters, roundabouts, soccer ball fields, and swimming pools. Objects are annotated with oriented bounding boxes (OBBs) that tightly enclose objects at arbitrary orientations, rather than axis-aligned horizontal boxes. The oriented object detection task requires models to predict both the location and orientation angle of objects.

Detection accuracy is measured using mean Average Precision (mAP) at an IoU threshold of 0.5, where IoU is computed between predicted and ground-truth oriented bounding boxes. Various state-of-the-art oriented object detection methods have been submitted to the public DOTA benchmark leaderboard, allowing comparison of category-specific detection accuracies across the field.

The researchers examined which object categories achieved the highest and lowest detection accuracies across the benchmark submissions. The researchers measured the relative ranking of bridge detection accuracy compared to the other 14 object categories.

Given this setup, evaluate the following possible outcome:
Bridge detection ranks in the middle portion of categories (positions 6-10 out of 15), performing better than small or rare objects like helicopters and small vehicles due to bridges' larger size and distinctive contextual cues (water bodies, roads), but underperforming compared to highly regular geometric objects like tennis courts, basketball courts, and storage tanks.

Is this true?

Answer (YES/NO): NO